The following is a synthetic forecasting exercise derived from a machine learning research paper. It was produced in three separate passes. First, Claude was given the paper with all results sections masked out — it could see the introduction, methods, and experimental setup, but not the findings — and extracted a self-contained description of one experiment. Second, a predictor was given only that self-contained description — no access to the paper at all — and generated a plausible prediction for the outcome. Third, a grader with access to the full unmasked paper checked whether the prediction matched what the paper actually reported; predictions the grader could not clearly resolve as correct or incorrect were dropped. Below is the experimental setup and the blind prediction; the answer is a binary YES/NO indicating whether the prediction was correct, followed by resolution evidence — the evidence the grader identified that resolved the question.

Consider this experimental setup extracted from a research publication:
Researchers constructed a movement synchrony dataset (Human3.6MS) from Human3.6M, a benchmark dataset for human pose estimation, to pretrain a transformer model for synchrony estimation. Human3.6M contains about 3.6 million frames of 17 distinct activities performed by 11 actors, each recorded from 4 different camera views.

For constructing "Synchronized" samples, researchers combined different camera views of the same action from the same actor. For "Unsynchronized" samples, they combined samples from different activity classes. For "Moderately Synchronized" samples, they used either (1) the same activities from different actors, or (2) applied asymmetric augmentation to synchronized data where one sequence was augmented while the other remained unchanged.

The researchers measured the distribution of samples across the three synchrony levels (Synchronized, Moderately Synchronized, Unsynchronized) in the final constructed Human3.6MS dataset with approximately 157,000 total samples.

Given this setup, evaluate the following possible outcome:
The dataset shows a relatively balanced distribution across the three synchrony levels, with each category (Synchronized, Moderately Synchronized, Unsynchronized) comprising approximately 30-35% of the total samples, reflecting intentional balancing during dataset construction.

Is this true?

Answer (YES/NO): YES